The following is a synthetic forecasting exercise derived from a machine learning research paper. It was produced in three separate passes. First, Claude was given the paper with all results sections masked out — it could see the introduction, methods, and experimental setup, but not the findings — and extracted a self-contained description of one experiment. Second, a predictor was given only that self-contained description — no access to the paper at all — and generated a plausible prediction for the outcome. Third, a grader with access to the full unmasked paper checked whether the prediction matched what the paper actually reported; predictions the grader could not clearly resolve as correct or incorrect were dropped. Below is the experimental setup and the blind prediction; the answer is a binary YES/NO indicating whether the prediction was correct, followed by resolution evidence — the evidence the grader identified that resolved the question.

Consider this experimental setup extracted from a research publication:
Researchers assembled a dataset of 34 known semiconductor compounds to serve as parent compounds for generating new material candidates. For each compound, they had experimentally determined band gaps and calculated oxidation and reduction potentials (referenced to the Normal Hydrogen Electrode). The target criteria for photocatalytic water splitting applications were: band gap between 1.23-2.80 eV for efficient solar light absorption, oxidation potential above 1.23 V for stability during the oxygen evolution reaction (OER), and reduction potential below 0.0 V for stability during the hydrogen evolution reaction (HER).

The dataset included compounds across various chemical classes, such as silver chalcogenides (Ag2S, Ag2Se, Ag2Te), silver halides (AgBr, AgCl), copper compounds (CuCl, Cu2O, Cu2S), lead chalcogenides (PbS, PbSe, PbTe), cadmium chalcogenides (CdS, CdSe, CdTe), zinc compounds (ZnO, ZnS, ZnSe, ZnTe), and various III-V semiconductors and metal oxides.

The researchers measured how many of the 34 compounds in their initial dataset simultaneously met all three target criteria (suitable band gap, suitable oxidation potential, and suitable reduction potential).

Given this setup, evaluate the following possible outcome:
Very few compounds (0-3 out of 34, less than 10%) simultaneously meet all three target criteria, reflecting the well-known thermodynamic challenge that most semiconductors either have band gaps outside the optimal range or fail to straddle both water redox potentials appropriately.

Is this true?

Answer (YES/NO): YES